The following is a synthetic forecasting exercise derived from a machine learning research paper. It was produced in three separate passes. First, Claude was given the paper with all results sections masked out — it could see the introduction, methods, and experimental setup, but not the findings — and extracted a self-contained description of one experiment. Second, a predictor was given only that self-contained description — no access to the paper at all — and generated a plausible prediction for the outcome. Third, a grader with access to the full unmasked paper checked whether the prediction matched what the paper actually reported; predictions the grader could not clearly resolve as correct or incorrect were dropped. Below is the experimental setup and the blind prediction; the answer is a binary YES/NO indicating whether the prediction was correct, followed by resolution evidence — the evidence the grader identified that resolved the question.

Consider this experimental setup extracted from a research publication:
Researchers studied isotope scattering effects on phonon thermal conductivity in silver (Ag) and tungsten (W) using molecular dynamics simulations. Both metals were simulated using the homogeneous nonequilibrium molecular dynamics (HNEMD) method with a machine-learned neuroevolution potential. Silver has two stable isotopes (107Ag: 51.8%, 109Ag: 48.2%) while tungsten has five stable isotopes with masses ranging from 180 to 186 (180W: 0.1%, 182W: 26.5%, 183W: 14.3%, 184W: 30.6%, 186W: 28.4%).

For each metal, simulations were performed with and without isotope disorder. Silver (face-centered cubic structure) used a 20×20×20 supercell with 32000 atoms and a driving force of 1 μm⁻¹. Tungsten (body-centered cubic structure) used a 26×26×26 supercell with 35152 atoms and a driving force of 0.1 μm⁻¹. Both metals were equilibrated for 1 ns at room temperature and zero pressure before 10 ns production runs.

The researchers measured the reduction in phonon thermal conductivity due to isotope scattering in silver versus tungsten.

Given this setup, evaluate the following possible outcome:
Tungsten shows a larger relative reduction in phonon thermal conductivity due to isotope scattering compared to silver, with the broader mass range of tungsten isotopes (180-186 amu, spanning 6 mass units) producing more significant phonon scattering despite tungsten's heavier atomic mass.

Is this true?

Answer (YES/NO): YES